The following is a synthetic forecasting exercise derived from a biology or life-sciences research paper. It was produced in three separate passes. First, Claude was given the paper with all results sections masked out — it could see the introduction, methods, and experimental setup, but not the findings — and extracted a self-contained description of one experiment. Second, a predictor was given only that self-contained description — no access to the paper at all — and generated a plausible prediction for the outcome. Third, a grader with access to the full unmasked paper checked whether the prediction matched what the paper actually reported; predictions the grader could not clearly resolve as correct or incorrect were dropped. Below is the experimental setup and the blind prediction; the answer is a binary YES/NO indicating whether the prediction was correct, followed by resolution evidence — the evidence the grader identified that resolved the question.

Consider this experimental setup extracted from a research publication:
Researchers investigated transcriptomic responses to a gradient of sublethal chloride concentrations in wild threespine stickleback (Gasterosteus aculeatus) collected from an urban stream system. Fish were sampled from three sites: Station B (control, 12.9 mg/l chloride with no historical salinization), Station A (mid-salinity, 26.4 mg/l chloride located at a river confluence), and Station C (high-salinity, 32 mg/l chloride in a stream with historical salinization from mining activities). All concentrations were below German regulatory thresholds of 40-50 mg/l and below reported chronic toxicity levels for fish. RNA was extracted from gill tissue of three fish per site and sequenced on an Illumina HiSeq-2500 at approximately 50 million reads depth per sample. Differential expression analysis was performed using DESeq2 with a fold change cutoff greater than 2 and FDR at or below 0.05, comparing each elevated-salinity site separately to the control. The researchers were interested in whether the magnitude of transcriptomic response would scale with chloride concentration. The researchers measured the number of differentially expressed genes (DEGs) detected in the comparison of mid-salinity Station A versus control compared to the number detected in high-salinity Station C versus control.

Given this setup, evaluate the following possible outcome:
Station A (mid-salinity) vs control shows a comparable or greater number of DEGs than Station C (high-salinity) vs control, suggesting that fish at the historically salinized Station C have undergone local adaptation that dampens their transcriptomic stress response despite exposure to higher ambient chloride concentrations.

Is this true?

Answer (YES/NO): YES